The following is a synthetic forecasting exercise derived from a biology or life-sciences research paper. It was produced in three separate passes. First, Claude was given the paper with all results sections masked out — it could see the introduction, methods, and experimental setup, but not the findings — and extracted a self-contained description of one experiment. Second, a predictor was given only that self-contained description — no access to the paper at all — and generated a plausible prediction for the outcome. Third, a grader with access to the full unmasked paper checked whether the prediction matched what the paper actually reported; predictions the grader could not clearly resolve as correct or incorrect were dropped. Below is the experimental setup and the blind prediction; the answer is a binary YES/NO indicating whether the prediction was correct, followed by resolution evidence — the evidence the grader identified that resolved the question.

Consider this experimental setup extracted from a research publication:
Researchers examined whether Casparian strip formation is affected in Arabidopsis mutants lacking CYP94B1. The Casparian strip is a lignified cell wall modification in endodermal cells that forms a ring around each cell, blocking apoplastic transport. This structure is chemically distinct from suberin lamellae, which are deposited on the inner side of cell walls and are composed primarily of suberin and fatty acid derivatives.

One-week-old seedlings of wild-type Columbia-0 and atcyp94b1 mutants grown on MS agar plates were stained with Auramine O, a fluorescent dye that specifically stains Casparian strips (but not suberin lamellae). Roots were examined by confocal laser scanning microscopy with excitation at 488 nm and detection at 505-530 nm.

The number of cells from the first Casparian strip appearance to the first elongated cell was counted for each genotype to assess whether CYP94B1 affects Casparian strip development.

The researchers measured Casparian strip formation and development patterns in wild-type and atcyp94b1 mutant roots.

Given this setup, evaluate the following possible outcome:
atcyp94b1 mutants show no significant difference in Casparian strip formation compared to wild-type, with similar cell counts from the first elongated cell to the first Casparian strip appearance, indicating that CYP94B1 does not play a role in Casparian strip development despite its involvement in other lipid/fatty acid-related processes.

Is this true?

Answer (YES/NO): YES